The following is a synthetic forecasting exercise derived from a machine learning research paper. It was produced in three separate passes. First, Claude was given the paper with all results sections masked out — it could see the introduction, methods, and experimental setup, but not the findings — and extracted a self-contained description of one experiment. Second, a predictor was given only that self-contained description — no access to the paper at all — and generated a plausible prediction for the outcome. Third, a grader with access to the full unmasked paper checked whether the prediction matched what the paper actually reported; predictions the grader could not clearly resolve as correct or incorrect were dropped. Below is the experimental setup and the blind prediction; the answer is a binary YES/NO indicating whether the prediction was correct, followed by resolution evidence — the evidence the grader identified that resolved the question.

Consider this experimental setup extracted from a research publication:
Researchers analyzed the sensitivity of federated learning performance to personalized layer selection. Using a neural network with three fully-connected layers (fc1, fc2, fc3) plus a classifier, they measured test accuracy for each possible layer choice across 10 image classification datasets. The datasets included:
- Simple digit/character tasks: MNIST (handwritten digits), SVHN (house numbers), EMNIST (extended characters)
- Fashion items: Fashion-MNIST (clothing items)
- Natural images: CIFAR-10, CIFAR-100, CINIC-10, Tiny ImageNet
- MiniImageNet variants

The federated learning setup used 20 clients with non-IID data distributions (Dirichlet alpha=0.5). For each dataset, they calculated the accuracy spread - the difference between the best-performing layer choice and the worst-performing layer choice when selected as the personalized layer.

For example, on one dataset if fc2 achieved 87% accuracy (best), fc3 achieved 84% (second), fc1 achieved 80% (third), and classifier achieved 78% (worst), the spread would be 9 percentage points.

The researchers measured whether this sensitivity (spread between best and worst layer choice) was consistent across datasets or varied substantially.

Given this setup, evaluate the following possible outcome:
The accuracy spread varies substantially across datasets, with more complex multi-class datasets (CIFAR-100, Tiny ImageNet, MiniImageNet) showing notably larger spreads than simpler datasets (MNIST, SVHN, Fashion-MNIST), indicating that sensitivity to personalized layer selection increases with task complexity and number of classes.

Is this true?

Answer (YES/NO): NO